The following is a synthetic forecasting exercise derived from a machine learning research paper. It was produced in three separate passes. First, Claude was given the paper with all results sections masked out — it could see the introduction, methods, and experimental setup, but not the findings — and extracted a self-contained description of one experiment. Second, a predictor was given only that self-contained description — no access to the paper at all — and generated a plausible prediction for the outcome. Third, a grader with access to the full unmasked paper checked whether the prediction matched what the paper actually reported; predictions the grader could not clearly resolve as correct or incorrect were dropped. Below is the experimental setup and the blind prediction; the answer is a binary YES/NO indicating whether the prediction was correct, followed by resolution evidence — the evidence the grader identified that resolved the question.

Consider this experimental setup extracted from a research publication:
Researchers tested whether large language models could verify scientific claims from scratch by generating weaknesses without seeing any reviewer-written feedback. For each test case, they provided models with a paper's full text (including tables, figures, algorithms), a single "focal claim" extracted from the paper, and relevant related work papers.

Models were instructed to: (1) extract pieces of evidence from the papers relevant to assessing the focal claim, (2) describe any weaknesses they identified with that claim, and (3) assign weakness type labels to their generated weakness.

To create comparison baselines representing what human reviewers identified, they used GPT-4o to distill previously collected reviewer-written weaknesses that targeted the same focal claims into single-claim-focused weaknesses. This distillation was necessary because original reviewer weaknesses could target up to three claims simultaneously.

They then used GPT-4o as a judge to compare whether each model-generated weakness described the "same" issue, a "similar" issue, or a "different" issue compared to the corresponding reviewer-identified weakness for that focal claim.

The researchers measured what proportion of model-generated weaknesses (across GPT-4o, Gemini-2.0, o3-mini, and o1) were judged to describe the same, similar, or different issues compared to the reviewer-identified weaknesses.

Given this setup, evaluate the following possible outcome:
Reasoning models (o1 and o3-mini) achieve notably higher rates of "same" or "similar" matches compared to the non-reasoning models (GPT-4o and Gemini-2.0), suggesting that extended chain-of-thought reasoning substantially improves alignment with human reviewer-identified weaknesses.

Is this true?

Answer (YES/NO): NO